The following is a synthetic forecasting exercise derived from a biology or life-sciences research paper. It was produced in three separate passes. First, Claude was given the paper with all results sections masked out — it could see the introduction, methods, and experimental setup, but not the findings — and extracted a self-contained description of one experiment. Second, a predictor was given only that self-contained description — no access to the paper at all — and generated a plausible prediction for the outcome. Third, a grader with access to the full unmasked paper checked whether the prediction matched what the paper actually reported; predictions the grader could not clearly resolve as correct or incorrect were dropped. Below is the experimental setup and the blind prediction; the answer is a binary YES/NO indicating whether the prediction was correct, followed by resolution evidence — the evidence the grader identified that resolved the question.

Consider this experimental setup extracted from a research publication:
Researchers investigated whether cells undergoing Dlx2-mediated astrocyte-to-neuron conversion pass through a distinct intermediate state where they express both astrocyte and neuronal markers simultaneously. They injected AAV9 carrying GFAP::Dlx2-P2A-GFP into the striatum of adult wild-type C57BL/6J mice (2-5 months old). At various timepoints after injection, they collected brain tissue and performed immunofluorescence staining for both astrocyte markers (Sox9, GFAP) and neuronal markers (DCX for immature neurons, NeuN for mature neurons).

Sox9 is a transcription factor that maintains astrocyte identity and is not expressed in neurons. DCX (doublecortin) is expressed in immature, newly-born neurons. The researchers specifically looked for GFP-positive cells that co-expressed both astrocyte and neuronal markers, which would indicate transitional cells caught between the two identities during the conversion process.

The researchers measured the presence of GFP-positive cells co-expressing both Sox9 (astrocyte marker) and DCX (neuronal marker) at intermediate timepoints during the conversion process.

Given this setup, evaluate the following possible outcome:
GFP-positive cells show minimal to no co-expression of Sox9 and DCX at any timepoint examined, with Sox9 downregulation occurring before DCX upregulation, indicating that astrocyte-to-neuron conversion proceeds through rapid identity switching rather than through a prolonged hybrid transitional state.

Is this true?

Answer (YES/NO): YES